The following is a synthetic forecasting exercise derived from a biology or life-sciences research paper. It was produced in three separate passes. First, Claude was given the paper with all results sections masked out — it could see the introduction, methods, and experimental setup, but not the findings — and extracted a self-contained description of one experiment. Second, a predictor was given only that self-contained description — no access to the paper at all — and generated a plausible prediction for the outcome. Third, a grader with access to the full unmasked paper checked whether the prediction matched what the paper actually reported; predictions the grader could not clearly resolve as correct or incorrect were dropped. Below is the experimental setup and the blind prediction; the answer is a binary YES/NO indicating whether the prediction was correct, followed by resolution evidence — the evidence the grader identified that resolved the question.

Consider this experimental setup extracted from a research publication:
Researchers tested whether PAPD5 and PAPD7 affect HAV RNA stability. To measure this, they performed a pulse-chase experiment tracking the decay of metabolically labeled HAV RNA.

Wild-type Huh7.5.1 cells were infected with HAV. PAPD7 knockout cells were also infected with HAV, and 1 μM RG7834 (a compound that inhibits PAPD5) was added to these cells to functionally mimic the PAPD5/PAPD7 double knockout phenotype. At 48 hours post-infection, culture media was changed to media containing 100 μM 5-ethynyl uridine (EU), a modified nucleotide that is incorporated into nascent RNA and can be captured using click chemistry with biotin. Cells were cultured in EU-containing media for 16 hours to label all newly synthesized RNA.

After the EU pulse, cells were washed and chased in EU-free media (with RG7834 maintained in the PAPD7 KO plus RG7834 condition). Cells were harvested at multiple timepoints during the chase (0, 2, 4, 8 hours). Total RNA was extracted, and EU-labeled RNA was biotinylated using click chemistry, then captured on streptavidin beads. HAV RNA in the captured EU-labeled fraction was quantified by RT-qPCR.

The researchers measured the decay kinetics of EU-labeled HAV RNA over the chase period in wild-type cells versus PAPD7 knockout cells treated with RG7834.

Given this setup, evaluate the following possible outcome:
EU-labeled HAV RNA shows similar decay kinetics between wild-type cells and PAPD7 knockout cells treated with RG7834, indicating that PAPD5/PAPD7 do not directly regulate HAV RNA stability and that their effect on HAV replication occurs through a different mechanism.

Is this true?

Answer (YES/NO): YES